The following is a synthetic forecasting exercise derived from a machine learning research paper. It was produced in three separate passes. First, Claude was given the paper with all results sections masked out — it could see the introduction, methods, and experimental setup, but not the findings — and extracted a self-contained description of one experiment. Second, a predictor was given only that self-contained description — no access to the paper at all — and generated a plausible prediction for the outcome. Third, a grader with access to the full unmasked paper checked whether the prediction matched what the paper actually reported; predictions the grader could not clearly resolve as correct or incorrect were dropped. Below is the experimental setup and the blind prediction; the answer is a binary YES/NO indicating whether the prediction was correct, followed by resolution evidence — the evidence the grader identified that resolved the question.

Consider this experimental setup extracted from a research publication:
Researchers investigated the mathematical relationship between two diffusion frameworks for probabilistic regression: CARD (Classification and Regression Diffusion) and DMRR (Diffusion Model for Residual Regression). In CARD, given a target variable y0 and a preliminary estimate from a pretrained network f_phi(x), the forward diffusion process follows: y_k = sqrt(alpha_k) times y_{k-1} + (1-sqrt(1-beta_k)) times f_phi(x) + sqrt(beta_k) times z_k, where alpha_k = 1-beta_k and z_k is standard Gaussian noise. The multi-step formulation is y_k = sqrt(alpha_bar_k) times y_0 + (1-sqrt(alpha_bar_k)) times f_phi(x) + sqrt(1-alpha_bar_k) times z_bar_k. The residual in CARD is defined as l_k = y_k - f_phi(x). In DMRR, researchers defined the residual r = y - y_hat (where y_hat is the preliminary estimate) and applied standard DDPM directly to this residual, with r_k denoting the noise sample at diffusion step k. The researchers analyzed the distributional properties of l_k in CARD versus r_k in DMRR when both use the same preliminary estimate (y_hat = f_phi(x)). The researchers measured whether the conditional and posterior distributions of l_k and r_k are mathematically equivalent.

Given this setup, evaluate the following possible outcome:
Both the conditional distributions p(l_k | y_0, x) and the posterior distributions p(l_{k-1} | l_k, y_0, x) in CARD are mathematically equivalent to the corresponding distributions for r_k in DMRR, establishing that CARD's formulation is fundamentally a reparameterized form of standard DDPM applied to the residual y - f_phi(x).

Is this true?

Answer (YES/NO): YES